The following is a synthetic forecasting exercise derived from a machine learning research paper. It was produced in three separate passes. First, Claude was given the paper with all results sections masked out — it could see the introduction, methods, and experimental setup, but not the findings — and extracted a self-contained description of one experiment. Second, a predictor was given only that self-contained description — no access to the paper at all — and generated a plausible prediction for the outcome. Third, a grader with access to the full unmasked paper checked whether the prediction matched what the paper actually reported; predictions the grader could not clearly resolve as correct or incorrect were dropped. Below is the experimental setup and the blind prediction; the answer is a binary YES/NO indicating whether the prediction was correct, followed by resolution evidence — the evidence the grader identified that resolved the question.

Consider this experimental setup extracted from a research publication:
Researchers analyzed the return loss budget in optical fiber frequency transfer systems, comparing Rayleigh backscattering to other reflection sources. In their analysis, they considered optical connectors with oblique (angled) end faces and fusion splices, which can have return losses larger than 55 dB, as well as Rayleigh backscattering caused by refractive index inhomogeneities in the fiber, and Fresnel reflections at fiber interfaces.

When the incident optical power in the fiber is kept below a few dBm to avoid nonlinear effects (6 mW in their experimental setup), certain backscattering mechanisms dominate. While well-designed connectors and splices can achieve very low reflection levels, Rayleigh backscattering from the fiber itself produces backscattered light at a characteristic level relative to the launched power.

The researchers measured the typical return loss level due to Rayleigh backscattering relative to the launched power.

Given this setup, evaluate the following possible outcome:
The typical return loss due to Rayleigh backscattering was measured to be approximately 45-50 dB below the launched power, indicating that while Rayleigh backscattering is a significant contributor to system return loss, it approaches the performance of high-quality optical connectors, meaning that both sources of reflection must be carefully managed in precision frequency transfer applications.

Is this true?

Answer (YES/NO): NO